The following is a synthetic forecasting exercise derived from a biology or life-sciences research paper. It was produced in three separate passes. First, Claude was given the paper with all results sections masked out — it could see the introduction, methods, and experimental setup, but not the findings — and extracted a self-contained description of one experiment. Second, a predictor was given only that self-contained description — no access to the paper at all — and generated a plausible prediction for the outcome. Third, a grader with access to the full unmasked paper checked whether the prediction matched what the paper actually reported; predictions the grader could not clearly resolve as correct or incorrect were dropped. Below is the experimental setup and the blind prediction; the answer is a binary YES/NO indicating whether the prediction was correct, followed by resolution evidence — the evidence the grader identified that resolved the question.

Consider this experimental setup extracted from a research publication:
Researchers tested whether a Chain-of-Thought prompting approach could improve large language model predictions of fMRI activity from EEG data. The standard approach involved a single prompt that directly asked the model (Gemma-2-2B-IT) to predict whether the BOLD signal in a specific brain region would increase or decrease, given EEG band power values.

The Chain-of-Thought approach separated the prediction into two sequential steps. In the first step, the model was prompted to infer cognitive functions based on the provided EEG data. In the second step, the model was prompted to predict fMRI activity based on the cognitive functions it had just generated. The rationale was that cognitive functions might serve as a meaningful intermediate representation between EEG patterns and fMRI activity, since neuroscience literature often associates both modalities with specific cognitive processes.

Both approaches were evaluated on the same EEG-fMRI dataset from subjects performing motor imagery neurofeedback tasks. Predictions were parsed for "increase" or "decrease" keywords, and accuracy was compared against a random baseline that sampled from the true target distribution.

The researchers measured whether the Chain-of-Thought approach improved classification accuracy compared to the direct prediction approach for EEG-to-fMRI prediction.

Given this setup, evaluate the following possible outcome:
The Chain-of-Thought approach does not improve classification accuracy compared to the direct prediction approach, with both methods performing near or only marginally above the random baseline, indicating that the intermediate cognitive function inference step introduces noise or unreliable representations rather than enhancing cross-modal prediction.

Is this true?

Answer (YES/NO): NO